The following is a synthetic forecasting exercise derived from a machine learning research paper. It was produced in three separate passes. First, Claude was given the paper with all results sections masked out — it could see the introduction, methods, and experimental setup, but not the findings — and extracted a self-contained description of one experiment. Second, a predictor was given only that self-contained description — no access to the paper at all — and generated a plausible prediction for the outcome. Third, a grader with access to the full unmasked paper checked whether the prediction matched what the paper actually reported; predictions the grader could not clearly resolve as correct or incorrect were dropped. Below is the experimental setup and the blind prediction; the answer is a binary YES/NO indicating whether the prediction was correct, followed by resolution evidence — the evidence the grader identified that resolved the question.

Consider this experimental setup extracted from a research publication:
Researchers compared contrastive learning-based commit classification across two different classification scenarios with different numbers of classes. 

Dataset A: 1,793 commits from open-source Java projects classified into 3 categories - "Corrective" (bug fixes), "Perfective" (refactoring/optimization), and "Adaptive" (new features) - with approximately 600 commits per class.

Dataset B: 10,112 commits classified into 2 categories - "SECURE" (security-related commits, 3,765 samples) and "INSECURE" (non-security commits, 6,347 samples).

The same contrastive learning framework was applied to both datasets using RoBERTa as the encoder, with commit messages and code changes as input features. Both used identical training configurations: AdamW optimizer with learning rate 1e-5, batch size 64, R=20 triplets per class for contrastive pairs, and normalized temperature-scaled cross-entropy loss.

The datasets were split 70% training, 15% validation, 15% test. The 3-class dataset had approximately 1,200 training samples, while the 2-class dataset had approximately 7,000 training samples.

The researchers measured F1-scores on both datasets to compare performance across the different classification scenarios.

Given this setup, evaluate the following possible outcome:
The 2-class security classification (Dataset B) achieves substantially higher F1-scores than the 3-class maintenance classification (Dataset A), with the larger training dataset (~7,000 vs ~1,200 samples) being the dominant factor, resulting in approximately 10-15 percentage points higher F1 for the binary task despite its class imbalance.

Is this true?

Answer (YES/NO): NO